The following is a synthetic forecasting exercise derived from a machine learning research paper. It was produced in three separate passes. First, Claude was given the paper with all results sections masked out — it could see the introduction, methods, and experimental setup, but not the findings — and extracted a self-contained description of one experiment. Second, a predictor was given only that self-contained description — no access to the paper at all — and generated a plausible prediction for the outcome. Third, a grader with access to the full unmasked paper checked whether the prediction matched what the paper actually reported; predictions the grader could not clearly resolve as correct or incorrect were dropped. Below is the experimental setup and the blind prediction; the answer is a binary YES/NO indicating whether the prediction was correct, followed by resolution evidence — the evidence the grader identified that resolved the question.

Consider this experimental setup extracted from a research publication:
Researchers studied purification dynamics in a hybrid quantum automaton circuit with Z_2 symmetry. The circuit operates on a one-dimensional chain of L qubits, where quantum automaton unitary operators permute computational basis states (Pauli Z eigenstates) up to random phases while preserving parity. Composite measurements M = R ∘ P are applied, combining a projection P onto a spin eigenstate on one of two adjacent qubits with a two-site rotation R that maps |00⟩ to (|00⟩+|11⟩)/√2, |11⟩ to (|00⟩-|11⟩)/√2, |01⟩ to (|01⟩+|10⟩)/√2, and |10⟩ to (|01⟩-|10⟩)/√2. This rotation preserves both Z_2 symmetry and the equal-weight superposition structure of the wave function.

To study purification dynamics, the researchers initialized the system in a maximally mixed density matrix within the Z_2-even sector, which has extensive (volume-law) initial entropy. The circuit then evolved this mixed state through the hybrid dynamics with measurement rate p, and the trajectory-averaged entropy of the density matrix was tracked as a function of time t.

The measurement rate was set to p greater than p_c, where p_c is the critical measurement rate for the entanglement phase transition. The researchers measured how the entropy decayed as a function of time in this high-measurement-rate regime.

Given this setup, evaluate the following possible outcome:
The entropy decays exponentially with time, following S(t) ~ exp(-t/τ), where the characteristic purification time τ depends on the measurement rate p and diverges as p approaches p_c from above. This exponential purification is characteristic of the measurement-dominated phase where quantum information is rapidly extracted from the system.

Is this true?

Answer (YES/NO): NO